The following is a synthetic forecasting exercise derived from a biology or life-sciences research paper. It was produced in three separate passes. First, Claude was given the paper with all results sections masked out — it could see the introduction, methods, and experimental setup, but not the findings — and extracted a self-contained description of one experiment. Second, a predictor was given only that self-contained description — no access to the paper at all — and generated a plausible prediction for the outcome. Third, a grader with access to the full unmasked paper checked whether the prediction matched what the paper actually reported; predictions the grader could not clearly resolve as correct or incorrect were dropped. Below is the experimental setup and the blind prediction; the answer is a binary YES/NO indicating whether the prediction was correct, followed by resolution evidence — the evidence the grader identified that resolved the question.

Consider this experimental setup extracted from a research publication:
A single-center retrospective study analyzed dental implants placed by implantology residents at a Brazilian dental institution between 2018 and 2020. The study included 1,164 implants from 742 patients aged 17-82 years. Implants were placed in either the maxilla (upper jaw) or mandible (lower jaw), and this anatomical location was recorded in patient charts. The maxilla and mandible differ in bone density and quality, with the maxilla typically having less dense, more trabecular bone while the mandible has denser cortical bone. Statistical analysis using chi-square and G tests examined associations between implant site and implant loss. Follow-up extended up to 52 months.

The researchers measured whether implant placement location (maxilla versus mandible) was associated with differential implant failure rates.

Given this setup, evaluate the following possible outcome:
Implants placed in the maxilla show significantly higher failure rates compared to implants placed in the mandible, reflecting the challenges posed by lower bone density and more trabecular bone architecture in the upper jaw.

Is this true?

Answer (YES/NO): NO